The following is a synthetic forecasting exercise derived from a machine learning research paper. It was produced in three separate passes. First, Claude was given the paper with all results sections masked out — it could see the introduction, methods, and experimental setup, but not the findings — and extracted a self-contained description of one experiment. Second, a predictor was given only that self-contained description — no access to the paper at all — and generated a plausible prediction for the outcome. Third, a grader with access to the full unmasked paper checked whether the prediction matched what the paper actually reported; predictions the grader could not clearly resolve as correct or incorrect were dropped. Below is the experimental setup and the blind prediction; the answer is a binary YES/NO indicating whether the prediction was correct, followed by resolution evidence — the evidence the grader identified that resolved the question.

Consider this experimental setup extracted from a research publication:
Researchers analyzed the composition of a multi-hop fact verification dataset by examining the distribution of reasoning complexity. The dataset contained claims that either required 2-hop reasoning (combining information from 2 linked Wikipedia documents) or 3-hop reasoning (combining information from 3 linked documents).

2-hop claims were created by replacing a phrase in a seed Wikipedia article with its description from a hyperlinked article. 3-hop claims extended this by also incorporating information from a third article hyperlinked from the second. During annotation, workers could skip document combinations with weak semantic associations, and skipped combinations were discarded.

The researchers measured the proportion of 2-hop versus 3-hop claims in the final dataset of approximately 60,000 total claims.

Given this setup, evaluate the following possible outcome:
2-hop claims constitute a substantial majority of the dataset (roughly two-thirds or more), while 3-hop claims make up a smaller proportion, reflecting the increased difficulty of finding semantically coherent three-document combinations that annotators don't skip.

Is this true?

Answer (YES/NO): NO